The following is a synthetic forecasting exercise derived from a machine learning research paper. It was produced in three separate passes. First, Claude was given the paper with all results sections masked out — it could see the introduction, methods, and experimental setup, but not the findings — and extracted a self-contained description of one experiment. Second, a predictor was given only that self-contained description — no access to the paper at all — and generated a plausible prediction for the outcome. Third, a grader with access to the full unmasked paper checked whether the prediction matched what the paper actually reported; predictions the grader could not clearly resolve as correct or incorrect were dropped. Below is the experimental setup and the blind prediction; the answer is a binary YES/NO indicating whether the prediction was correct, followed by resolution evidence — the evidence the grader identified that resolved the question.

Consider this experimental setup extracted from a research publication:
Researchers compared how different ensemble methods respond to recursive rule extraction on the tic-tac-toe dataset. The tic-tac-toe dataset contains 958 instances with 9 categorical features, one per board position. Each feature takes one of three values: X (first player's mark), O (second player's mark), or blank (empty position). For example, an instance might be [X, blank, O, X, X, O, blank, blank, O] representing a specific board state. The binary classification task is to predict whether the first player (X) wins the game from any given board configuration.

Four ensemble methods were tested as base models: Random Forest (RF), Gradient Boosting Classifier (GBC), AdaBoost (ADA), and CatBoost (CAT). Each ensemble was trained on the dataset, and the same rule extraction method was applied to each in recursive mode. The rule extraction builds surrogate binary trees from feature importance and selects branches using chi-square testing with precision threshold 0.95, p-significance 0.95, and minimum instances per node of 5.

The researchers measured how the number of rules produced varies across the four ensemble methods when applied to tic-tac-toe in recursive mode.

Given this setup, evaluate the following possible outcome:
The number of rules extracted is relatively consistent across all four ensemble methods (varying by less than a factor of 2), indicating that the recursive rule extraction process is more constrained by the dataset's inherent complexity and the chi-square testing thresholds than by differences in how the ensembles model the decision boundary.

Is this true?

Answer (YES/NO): YES